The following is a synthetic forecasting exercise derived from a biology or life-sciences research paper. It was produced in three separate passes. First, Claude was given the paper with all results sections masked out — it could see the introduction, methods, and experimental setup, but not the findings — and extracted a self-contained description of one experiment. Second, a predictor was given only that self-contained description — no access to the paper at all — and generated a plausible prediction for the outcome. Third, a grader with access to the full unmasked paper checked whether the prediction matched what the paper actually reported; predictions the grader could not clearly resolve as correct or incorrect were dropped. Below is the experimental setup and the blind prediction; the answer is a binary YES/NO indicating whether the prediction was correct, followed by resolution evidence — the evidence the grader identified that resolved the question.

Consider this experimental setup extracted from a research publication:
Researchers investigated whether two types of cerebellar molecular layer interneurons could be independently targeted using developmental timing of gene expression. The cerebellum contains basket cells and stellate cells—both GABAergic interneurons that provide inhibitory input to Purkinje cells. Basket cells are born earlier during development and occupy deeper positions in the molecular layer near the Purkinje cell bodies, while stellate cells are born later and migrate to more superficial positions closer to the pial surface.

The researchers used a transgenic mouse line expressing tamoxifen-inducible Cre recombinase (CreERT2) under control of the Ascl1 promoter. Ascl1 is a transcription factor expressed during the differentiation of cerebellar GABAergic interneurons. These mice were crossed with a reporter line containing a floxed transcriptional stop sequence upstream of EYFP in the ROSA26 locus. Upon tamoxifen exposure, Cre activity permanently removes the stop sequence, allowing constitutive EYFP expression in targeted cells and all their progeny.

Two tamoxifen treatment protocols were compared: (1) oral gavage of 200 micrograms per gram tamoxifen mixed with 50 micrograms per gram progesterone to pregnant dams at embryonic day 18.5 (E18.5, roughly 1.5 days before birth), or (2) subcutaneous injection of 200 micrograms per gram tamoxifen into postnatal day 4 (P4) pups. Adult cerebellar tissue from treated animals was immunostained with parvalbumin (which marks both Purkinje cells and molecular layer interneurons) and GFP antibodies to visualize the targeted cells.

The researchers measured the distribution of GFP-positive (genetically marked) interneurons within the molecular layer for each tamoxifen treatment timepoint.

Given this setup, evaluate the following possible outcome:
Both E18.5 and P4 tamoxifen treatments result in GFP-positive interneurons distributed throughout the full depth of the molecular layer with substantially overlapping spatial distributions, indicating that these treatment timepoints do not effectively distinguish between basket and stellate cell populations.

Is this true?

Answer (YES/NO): NO